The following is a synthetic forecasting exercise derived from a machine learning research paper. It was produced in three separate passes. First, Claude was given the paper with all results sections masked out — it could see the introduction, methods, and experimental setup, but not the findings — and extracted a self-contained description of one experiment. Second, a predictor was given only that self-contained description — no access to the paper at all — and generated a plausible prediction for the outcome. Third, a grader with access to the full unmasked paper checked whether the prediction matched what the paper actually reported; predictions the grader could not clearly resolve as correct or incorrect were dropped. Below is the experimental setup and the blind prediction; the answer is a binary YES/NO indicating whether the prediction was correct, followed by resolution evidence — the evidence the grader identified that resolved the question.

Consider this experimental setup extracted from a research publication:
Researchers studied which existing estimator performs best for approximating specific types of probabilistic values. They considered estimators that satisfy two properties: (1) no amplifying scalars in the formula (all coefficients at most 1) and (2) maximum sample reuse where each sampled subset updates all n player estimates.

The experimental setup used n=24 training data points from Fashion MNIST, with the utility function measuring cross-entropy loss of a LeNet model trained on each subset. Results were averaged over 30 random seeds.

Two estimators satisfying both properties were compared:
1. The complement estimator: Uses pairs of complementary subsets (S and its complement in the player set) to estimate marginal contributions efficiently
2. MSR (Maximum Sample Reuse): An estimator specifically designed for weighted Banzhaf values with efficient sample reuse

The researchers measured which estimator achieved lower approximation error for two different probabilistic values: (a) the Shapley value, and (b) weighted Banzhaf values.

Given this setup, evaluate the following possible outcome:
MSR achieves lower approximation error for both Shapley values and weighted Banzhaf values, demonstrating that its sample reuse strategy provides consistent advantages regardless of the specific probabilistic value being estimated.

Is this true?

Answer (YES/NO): NO